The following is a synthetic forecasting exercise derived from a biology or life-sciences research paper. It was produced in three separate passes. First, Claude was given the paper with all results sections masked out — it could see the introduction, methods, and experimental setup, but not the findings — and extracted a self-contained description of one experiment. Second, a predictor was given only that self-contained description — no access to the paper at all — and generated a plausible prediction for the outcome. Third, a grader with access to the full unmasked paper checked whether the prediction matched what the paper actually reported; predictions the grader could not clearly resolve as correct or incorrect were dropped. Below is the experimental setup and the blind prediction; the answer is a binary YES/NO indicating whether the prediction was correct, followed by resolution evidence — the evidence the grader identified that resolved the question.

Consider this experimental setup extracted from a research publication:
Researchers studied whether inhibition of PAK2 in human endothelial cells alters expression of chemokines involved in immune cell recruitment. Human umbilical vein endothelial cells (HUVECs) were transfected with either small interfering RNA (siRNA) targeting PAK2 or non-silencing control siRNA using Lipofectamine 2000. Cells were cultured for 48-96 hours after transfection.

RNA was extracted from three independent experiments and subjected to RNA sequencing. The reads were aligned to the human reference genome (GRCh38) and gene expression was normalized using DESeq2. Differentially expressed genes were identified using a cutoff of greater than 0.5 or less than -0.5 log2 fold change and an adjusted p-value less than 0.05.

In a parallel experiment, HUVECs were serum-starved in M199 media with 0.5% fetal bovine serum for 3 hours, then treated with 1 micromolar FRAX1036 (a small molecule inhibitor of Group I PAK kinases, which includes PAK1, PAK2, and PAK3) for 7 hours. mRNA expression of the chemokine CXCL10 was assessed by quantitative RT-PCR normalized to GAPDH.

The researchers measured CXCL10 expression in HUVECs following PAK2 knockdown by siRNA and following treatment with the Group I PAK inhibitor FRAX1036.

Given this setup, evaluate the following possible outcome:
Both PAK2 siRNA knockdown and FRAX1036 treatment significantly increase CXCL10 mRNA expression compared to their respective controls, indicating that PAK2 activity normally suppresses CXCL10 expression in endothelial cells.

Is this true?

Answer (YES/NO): YES